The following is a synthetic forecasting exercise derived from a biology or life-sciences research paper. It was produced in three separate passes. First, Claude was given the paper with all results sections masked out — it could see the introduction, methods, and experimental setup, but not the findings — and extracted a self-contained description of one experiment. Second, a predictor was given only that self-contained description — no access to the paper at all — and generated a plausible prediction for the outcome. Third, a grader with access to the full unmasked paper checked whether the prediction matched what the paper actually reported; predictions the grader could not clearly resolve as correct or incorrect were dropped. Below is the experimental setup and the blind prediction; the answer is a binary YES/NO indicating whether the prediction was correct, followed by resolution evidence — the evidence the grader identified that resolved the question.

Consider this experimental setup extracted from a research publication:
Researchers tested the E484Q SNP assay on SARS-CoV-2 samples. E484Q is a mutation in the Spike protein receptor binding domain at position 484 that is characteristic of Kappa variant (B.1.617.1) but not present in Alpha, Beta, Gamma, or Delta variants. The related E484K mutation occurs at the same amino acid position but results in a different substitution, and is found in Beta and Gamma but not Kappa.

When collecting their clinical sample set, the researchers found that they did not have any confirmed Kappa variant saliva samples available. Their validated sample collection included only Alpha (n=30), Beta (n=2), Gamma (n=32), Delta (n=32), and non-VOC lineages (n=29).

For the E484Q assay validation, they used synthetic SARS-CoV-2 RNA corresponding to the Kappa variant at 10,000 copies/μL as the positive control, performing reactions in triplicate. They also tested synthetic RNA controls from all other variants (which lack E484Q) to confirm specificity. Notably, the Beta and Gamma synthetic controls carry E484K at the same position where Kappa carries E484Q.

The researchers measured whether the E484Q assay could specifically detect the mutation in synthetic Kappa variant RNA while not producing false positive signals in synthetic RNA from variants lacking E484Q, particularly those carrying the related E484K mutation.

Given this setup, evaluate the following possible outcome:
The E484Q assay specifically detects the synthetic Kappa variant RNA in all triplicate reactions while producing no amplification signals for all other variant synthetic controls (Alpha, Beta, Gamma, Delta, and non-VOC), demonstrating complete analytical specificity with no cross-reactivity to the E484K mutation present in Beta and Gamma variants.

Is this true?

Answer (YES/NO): NO